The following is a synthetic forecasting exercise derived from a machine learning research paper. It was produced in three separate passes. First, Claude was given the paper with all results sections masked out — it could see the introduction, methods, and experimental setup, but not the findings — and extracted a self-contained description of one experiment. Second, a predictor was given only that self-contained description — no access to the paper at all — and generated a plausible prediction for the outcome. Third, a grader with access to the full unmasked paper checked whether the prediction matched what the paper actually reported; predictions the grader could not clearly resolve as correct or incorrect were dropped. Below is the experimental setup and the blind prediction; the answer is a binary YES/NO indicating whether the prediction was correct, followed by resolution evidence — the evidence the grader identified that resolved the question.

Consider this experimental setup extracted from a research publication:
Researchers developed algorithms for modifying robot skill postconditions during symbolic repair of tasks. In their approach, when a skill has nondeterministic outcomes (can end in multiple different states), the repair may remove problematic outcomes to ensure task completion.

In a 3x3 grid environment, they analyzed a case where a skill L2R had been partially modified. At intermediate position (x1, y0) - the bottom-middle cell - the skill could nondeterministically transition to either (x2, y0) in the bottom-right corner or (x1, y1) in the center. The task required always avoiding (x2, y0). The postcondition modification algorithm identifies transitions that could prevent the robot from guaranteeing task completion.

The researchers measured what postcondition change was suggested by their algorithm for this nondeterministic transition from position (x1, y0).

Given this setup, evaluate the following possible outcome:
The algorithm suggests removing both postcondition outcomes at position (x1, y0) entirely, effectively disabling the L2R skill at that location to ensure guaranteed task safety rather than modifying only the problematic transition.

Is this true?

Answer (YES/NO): NO